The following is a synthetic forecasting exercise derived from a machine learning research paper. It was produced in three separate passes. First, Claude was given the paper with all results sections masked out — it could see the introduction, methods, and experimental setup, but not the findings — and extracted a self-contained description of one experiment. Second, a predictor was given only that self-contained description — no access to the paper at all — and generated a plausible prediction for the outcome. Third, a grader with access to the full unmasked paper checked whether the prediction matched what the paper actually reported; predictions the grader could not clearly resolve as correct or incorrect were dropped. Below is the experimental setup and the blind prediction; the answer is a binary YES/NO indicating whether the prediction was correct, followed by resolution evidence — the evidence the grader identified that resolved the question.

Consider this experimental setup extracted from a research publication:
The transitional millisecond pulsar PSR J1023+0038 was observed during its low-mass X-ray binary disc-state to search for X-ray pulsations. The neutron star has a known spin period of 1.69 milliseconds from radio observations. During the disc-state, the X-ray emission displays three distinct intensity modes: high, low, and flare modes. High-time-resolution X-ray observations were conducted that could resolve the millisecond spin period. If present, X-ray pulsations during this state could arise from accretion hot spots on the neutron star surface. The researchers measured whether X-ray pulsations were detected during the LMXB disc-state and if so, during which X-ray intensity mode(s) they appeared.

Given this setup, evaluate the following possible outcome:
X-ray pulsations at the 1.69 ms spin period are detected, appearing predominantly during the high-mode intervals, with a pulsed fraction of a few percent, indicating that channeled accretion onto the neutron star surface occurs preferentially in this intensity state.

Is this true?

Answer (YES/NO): YES